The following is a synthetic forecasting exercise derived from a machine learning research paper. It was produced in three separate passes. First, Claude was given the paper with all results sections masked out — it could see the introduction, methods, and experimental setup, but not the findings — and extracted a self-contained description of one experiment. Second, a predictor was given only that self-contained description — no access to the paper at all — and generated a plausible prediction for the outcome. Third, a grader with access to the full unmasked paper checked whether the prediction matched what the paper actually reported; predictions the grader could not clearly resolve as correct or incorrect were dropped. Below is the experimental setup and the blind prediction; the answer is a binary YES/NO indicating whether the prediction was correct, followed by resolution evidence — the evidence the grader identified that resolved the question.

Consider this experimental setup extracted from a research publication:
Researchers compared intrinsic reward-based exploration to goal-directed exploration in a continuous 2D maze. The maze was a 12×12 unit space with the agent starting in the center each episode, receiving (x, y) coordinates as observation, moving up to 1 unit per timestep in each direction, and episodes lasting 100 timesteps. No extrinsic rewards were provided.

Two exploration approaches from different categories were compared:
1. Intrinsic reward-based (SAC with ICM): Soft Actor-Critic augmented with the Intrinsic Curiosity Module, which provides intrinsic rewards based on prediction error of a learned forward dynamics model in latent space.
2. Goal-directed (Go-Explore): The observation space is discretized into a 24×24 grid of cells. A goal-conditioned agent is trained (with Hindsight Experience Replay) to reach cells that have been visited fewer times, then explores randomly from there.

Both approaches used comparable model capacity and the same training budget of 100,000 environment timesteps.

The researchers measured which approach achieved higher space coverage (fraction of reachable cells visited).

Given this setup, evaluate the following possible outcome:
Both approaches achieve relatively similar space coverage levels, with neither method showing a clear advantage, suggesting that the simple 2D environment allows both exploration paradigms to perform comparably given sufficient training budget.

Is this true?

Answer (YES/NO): NO